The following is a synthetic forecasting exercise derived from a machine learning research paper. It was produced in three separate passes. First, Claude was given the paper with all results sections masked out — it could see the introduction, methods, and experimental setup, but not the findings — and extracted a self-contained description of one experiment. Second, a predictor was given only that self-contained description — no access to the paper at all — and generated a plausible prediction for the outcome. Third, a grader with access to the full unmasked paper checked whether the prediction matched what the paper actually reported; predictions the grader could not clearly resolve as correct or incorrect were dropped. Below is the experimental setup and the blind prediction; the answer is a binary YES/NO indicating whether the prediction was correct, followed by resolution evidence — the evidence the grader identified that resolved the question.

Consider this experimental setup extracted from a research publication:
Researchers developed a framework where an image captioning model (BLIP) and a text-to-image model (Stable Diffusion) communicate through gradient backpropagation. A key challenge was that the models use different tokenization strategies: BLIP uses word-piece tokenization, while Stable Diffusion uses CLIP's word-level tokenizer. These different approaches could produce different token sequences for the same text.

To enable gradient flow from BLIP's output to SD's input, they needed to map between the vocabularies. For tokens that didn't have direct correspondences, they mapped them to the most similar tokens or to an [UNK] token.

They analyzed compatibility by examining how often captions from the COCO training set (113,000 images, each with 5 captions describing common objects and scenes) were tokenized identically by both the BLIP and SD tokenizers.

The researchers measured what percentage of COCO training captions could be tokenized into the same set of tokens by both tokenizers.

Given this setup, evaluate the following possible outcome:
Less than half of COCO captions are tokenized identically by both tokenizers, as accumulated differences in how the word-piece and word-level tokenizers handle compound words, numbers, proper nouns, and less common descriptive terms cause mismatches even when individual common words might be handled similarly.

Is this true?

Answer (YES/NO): NO